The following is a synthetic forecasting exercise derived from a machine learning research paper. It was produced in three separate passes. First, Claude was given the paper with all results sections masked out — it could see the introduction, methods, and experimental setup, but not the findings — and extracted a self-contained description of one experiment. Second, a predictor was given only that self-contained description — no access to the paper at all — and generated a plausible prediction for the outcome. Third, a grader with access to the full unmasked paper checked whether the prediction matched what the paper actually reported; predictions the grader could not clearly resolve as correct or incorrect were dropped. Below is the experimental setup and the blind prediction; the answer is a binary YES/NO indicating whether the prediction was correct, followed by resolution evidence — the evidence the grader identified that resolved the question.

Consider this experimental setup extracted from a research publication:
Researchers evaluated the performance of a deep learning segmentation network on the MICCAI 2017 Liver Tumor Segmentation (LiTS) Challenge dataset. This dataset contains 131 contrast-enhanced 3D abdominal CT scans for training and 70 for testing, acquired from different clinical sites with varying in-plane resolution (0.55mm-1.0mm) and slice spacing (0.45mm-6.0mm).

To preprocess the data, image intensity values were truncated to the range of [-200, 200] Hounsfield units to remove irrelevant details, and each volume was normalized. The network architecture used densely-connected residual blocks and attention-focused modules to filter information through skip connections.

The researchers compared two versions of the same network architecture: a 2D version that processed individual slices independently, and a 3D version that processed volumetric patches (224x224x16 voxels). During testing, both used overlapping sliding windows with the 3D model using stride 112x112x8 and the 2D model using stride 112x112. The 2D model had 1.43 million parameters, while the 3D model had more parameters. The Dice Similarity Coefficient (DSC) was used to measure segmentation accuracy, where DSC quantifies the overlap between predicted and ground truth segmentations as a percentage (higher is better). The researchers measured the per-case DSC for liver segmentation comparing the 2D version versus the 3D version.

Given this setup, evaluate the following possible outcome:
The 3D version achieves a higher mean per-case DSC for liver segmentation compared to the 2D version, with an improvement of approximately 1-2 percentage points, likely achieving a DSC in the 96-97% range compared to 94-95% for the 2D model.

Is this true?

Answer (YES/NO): NO